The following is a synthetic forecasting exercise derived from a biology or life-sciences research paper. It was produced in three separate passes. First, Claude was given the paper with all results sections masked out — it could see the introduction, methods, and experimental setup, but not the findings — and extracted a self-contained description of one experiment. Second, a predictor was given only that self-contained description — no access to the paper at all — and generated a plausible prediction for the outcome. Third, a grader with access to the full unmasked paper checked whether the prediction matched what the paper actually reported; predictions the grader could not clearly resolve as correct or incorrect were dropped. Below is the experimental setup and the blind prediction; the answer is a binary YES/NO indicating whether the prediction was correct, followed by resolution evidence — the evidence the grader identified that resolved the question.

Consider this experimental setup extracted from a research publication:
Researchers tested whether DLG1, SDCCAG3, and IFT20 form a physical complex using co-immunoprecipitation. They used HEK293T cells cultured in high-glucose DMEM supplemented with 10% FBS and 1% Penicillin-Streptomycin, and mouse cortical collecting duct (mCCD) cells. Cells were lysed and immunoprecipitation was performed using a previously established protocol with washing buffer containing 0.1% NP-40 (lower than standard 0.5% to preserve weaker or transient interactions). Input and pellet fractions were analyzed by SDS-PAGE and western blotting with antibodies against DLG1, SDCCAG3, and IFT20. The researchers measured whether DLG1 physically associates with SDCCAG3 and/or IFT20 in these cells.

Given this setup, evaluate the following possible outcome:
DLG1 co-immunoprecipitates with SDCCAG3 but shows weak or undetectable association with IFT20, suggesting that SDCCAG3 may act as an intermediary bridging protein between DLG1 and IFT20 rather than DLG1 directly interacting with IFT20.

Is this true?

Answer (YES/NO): NO